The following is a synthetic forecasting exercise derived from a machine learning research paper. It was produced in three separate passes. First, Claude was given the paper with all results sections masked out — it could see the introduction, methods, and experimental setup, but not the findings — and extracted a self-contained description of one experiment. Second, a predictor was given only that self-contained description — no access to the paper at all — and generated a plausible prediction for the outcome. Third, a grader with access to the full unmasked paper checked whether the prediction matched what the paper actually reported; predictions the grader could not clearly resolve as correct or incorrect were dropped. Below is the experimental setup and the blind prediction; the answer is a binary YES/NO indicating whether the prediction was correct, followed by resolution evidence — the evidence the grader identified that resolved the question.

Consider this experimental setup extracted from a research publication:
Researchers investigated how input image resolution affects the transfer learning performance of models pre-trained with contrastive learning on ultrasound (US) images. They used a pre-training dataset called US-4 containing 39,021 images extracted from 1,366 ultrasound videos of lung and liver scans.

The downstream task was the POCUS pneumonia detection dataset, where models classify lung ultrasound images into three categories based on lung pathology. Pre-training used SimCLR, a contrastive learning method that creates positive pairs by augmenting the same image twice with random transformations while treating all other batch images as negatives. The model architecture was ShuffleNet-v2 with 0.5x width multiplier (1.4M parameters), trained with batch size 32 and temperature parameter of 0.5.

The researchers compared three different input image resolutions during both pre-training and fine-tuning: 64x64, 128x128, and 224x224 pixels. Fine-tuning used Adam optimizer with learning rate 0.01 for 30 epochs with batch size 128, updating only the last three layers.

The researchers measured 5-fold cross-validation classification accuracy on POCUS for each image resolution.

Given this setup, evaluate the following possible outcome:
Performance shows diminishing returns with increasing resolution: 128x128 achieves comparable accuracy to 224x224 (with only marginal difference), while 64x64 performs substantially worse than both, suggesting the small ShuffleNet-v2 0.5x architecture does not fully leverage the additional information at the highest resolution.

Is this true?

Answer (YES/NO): NO